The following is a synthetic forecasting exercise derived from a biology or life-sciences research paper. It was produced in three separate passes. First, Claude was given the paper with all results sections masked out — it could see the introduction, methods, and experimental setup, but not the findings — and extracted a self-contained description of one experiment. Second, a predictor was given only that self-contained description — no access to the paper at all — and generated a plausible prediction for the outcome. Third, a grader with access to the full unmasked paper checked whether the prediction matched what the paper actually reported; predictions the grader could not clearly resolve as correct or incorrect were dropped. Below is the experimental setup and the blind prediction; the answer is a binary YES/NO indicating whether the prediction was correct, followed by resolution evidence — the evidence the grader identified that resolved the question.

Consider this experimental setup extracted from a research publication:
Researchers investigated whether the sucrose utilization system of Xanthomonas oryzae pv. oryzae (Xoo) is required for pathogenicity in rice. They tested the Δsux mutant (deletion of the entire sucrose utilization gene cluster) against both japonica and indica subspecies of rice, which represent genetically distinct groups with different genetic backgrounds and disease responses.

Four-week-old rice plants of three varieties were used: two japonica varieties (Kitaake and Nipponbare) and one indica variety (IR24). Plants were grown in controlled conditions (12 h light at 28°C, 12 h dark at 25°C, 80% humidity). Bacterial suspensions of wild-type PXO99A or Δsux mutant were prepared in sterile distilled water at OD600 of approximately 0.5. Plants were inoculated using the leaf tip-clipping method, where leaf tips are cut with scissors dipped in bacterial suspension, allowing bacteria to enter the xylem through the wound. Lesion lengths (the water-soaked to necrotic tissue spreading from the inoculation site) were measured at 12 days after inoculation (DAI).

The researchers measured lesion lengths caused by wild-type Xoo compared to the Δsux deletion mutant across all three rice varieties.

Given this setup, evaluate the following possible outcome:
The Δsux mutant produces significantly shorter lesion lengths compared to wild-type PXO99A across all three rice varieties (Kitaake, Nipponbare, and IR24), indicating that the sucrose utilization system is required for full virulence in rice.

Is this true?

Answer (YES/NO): YES